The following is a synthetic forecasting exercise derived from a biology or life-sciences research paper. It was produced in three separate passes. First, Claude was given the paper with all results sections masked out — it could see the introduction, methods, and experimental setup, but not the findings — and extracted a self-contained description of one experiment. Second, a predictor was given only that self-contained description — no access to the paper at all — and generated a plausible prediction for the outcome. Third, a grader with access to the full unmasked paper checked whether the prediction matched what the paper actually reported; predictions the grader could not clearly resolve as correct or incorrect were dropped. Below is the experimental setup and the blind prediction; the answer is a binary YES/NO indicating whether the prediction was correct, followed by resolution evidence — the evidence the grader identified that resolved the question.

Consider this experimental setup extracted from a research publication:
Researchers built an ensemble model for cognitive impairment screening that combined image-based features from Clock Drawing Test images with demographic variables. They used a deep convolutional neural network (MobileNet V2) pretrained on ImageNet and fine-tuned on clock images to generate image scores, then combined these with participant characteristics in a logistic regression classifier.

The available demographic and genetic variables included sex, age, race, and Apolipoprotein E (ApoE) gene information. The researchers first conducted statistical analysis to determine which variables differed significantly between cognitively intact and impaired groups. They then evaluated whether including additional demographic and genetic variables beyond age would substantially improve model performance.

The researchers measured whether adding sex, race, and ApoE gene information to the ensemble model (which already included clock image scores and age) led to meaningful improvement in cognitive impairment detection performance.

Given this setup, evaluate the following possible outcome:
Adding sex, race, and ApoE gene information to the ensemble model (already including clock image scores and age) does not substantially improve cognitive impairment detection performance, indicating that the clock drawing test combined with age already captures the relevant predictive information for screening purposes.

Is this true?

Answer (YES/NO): YES